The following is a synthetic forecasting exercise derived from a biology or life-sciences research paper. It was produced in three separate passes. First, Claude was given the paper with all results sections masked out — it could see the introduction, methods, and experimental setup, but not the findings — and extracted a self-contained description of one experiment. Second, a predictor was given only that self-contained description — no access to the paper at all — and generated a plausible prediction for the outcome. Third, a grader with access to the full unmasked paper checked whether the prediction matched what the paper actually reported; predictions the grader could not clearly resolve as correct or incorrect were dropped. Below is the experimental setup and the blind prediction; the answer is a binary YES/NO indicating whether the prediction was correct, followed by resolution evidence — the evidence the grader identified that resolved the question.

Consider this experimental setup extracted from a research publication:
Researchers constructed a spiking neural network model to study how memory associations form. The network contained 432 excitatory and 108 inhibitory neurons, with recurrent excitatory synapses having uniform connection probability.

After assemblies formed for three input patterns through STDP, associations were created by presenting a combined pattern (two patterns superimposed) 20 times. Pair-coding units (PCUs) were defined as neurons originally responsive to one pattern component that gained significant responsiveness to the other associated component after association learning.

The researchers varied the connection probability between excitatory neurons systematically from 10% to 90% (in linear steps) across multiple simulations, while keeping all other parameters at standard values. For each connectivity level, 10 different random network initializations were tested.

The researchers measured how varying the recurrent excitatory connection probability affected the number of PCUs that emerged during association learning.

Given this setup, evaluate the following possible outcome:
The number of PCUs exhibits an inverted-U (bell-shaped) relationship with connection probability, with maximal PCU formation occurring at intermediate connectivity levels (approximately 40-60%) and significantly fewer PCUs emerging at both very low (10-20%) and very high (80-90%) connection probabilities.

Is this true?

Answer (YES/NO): NO